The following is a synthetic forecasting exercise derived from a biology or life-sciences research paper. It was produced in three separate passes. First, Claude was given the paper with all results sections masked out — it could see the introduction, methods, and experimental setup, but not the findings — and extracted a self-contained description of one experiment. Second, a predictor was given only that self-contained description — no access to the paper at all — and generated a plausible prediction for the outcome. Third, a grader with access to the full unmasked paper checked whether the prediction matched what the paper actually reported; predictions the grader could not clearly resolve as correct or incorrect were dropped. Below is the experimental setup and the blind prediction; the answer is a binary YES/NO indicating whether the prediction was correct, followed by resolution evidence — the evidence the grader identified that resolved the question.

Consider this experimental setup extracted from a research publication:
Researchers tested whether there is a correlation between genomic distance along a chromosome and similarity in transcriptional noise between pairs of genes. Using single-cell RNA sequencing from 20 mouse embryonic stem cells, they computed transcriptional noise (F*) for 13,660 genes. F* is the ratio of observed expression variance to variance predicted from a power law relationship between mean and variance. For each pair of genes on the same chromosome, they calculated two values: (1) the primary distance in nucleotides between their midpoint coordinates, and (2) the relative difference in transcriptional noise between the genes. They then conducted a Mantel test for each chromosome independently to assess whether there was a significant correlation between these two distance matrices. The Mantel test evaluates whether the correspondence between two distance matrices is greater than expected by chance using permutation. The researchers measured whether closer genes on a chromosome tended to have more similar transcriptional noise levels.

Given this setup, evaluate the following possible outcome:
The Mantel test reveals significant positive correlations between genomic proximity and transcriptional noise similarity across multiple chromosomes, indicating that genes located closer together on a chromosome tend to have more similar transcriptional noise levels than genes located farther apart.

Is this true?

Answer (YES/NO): NO